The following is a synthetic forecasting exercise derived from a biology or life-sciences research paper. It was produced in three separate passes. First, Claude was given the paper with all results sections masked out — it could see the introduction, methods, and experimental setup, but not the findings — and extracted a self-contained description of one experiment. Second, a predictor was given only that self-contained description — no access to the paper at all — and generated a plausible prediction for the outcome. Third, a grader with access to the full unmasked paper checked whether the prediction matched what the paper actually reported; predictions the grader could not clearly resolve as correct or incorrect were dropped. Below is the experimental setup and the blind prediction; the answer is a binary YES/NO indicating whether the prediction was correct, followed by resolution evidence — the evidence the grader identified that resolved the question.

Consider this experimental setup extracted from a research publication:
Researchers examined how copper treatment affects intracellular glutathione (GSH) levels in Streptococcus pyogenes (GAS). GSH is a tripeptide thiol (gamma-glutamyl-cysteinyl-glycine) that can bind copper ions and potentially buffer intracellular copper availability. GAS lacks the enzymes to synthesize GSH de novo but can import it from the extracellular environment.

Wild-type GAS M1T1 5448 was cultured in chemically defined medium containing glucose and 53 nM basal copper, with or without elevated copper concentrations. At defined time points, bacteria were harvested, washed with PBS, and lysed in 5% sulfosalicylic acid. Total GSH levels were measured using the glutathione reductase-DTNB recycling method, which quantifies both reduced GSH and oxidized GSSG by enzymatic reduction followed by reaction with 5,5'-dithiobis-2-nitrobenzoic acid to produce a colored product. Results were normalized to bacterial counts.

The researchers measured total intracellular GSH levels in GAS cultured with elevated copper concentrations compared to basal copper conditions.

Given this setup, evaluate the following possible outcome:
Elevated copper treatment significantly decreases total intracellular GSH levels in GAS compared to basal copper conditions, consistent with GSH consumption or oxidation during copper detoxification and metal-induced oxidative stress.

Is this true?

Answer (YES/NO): NO